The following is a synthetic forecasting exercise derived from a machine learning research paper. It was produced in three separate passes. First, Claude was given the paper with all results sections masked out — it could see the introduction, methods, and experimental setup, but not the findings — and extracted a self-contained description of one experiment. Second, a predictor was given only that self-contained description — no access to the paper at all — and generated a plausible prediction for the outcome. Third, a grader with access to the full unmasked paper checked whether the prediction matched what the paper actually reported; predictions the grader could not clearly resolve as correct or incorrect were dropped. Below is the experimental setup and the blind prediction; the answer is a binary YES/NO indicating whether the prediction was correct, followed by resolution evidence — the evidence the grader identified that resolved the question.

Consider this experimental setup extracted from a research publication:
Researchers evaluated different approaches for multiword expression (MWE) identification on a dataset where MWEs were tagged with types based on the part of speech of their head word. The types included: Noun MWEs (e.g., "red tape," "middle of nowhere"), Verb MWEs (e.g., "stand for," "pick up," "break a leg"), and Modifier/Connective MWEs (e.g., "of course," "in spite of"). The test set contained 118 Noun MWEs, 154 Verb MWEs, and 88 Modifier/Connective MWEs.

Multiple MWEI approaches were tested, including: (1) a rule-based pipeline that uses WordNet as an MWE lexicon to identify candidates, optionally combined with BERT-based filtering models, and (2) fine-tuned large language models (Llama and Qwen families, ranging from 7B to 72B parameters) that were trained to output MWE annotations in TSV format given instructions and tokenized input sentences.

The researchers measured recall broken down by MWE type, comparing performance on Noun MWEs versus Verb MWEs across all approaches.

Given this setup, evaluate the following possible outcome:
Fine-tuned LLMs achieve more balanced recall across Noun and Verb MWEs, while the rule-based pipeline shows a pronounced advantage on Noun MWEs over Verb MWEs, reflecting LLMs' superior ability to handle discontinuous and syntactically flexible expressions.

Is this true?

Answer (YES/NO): NO